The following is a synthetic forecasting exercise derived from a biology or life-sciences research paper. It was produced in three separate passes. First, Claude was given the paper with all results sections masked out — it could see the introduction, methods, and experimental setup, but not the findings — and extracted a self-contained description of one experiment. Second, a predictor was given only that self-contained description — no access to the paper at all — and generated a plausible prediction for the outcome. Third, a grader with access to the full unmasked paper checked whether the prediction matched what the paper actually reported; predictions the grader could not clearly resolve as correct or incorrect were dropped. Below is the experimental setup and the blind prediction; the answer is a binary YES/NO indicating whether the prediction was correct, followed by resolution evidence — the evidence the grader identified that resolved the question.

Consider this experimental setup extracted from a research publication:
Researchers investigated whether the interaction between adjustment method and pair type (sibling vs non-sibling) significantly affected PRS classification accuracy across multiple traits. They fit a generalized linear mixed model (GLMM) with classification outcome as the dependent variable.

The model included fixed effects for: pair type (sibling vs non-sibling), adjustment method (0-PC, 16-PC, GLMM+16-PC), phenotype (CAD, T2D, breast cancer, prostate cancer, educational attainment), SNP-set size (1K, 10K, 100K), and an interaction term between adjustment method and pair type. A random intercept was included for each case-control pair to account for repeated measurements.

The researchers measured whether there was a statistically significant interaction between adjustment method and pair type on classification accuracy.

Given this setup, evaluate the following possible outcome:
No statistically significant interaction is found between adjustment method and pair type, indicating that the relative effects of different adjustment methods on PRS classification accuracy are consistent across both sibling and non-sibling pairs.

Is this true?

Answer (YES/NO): YES